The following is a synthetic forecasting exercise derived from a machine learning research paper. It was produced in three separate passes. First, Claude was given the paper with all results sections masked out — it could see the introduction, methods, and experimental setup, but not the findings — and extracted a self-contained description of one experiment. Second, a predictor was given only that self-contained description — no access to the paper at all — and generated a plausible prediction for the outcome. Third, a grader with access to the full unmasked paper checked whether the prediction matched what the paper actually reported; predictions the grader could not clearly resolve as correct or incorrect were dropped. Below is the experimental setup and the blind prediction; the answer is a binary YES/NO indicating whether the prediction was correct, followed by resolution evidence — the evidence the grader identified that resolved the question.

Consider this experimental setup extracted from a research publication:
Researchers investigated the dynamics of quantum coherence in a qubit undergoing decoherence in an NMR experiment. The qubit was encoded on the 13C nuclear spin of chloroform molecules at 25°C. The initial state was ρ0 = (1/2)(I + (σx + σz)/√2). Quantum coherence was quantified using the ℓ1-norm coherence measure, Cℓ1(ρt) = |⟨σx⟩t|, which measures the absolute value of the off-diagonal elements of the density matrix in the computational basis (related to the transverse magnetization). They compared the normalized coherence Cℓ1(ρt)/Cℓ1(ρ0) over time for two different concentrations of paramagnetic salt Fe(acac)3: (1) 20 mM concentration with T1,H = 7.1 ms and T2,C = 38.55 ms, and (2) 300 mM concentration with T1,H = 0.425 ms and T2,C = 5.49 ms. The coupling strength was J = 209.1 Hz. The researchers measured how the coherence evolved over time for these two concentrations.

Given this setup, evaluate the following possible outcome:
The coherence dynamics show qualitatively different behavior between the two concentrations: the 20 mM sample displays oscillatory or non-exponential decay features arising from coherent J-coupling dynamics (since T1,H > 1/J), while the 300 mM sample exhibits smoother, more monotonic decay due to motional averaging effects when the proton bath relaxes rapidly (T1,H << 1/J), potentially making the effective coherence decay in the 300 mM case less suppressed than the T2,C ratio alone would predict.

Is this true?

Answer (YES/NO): YES